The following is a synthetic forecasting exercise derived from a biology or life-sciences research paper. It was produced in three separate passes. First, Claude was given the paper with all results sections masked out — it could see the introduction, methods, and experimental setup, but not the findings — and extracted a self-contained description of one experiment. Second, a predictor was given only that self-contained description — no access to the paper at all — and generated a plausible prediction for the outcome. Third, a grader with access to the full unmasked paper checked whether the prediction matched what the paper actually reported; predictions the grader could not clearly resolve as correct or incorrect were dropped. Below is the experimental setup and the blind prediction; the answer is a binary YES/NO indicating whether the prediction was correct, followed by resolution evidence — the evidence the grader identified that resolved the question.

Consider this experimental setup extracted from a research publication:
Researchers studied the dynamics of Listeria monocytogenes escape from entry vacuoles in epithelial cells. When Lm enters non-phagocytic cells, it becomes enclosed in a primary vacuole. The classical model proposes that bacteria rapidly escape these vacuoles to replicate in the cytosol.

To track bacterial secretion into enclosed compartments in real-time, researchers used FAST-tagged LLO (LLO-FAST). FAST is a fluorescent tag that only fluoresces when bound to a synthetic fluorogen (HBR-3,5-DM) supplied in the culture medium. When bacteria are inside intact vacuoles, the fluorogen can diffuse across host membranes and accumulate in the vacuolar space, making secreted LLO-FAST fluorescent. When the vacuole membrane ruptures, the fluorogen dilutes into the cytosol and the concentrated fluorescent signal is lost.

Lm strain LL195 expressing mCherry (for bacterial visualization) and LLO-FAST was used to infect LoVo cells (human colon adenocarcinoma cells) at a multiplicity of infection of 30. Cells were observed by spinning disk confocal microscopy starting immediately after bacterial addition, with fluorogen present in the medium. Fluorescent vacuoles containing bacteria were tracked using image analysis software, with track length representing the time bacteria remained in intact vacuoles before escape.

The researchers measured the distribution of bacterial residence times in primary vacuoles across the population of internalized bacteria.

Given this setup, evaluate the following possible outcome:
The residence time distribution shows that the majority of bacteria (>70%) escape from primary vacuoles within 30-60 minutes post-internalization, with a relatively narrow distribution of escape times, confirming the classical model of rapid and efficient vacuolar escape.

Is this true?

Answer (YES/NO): NO